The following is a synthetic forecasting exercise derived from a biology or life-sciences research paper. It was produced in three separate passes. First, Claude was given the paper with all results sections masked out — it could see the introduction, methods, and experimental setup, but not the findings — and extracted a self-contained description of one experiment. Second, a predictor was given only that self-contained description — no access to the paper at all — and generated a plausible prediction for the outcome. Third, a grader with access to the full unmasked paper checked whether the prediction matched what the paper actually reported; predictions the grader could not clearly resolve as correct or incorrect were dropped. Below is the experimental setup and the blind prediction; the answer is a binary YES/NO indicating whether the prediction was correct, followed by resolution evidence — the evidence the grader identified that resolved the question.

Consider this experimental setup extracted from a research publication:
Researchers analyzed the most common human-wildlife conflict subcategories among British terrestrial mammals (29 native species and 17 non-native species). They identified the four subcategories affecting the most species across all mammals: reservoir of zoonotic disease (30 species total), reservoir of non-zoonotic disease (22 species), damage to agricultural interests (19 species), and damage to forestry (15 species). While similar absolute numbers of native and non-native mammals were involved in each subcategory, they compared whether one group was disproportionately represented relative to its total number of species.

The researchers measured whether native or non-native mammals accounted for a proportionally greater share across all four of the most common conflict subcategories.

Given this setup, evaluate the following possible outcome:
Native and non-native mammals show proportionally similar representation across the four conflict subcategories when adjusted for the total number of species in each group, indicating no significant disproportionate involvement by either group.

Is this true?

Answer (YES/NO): NO